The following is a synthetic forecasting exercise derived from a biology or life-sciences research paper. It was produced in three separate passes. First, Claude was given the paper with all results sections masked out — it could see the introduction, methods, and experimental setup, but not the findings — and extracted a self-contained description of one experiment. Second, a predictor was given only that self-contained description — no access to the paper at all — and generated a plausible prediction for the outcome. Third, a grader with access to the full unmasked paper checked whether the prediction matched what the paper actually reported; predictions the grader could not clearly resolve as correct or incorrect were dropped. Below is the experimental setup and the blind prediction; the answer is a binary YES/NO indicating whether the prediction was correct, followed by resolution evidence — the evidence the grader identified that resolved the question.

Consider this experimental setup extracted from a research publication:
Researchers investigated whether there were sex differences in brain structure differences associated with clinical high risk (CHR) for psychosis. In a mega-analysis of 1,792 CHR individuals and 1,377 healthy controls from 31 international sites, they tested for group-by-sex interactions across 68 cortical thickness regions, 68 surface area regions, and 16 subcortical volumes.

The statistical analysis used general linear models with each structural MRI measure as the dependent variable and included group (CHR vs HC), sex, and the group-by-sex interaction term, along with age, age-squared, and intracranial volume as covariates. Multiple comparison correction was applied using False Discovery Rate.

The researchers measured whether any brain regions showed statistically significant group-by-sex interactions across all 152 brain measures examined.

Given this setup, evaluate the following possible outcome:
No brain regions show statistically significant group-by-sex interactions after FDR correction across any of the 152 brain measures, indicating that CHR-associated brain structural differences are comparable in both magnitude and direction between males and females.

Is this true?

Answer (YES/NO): YES